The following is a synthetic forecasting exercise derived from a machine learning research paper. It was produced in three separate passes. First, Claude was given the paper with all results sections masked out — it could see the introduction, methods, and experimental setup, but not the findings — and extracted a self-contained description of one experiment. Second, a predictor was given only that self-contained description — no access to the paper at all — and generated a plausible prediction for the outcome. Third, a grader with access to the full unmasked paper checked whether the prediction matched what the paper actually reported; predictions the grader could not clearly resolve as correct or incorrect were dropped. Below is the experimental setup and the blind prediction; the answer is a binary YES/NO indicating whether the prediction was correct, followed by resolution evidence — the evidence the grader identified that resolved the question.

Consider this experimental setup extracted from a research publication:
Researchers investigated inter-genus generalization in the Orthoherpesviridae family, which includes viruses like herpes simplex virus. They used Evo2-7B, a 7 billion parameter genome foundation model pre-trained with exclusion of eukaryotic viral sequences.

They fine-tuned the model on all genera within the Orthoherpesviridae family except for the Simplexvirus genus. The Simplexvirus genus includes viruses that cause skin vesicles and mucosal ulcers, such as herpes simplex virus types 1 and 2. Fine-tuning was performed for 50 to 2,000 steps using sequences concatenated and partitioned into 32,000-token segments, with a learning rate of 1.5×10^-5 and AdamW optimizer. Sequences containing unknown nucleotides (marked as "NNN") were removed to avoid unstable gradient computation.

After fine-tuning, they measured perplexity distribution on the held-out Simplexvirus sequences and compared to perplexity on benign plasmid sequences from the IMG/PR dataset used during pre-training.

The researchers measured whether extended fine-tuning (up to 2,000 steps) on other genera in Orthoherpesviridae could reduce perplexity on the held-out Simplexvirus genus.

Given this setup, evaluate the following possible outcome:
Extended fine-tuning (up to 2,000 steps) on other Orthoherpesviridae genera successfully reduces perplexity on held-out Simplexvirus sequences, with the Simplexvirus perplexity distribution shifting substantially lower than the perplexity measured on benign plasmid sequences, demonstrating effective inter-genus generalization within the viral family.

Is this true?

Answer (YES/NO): NO